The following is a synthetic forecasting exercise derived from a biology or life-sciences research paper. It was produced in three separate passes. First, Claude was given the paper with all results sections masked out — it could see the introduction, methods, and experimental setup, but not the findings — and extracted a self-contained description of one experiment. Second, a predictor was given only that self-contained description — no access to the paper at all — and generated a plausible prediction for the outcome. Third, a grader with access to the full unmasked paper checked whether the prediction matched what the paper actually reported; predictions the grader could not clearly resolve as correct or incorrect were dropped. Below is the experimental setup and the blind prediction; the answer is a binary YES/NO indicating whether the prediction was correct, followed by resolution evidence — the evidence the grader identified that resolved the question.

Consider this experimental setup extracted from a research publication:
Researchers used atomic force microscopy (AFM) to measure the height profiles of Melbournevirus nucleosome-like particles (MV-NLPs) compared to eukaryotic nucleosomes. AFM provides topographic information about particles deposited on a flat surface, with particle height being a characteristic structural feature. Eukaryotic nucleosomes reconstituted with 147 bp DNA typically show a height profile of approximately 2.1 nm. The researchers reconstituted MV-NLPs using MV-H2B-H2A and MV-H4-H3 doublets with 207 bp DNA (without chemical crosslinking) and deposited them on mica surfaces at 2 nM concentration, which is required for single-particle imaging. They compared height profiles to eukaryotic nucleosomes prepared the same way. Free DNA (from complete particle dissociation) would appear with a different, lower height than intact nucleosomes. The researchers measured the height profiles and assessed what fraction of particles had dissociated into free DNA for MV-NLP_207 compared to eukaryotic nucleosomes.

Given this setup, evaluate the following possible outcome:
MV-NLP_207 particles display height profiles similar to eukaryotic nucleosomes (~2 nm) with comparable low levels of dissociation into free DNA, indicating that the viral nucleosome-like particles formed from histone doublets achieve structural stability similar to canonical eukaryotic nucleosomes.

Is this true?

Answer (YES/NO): NO